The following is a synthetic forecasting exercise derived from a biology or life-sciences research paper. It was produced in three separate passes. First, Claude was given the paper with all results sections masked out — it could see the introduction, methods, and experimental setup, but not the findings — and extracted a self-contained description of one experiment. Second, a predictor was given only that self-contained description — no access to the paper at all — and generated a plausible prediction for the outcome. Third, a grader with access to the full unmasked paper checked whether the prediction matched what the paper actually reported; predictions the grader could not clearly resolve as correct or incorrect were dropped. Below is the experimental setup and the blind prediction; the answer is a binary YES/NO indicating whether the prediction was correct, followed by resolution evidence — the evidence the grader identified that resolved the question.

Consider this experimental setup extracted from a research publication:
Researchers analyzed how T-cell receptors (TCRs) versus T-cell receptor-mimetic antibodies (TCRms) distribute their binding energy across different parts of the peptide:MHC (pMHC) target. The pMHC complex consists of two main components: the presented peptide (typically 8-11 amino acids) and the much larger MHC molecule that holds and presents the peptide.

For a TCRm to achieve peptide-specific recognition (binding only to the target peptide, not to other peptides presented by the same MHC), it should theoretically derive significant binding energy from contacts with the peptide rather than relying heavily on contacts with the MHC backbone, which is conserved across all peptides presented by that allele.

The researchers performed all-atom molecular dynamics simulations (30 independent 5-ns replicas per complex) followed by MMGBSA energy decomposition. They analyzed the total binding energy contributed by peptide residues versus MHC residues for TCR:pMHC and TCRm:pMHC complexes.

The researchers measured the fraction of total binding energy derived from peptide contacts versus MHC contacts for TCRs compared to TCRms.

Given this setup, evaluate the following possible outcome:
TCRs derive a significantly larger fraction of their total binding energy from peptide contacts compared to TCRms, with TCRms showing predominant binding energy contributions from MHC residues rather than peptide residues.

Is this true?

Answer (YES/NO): YES